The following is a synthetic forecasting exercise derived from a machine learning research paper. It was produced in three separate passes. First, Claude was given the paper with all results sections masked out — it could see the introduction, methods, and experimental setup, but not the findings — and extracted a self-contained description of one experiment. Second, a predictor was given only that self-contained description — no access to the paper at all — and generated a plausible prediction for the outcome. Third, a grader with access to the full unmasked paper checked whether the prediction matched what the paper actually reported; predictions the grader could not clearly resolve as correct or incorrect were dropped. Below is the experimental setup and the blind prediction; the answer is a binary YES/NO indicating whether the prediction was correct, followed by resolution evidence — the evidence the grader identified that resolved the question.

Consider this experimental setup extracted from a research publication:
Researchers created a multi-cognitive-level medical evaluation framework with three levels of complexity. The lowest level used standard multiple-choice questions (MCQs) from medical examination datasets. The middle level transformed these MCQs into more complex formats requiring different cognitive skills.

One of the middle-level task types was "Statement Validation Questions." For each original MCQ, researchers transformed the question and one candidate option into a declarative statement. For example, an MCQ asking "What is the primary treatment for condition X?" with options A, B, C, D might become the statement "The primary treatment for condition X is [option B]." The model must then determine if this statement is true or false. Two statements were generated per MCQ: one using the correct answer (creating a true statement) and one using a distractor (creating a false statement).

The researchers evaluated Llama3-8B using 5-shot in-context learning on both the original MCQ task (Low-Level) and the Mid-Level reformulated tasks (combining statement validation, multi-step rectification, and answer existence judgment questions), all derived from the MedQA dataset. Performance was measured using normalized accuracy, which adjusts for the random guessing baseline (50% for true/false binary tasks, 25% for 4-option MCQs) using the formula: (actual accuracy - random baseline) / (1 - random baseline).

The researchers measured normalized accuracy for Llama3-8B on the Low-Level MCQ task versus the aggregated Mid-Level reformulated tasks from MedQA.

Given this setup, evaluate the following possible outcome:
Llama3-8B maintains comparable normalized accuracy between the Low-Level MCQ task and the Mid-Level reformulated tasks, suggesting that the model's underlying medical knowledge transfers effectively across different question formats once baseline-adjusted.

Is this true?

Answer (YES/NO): NO